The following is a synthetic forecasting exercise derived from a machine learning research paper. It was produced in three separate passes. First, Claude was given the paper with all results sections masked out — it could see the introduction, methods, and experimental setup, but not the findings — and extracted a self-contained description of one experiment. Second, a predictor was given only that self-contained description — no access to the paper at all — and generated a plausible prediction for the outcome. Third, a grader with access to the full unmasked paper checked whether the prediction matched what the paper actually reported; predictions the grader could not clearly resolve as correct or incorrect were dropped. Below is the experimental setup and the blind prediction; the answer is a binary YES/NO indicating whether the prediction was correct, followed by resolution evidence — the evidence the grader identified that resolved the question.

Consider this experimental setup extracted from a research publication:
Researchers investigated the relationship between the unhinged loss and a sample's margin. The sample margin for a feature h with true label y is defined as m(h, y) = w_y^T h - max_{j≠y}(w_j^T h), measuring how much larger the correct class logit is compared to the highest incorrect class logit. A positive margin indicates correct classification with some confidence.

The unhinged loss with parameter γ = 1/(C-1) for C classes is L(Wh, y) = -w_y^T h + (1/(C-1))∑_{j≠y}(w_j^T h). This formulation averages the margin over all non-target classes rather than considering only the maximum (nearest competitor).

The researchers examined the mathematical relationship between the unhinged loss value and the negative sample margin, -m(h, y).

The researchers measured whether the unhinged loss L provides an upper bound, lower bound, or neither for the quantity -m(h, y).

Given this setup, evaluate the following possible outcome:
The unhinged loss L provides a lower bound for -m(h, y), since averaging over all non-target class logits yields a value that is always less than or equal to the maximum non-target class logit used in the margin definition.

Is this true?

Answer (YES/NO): YES